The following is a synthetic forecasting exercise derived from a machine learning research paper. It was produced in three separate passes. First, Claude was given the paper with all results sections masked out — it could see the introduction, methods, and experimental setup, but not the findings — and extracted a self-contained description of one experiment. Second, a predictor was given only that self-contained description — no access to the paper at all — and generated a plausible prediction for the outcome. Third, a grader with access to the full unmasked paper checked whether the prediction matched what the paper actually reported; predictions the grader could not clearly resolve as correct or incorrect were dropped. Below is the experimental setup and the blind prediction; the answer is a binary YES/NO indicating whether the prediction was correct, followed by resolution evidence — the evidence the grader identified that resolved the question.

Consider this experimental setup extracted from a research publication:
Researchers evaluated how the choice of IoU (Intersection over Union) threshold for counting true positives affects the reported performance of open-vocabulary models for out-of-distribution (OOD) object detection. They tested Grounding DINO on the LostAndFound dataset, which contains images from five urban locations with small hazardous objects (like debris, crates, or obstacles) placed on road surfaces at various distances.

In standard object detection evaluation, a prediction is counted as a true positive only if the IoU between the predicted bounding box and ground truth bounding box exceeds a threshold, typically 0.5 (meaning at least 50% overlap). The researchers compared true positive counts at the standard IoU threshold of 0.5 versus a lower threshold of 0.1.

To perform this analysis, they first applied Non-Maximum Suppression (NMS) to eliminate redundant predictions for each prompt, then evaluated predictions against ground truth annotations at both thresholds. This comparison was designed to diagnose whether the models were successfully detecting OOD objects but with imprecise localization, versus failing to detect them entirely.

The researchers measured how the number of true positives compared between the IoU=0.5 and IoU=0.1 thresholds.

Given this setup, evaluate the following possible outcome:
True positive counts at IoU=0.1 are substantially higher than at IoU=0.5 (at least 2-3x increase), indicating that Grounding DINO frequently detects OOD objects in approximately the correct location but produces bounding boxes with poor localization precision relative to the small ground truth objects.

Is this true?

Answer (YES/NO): NO